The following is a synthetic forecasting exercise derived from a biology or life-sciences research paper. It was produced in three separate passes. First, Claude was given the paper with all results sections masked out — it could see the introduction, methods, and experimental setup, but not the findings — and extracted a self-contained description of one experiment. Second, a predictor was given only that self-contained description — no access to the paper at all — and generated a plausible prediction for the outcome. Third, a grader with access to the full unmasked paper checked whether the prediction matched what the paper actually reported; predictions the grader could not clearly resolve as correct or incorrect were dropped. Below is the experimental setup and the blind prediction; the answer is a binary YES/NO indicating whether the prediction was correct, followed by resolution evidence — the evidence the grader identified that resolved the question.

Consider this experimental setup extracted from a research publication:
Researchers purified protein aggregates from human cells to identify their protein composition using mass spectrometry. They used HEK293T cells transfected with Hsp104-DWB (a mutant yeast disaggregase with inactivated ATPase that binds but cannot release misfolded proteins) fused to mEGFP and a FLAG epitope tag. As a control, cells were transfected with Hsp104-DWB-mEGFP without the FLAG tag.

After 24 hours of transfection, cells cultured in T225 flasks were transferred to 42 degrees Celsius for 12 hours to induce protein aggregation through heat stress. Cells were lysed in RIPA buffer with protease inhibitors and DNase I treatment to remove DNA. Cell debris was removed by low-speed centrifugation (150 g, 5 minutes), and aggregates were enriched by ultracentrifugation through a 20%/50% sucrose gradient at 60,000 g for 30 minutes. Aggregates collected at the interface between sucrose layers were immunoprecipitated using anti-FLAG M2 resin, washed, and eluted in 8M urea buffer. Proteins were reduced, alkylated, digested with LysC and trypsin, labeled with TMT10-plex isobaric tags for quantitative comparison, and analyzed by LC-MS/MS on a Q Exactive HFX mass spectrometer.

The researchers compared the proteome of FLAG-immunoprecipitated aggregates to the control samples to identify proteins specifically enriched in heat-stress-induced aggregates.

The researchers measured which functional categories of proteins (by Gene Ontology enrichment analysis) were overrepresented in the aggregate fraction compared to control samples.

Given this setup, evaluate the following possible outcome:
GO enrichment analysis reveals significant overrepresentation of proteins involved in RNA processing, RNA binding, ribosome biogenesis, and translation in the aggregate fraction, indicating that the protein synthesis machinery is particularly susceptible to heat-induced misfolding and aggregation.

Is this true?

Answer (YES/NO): YES